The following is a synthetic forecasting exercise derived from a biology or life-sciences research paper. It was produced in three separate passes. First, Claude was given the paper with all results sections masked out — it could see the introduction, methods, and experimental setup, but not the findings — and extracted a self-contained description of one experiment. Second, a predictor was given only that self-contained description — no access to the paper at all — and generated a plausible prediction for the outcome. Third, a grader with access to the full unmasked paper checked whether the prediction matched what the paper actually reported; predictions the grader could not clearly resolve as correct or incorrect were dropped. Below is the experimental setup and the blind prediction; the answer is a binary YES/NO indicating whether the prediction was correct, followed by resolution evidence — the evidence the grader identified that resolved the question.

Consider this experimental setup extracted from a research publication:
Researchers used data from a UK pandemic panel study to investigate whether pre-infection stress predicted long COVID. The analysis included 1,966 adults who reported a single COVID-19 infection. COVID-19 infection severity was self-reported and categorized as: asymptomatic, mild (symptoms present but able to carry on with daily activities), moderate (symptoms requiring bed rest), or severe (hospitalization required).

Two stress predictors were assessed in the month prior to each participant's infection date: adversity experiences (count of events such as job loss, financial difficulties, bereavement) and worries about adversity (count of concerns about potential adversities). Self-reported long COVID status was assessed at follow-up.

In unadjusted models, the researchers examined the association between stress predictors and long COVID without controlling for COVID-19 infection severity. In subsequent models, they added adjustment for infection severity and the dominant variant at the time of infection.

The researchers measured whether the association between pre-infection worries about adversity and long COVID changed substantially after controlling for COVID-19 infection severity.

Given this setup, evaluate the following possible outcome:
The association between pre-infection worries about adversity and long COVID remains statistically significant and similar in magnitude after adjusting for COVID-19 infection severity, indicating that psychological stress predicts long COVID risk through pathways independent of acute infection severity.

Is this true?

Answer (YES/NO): YES